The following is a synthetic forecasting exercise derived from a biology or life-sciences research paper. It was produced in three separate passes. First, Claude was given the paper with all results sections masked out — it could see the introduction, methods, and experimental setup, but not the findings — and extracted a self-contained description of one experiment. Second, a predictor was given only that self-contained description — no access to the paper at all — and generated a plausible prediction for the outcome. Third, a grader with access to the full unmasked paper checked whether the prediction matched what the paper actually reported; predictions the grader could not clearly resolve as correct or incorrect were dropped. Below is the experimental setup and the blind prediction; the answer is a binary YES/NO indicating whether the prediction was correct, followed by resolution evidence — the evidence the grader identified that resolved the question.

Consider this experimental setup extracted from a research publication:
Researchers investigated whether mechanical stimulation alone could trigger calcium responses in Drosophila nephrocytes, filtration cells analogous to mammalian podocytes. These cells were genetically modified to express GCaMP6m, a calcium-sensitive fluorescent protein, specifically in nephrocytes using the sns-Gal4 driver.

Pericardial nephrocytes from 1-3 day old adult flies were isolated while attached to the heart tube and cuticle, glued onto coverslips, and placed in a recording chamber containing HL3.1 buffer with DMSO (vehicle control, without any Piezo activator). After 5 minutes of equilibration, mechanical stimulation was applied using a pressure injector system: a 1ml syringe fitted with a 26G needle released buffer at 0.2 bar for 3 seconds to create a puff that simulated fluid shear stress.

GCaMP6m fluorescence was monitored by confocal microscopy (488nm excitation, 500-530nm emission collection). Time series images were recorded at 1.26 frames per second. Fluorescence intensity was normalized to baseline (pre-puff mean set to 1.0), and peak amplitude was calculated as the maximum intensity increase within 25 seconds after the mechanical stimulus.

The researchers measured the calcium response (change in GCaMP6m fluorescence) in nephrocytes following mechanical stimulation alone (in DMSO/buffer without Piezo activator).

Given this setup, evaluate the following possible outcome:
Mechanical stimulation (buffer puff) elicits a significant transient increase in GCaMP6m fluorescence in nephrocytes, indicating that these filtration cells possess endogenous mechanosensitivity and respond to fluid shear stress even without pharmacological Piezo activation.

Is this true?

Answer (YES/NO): YES